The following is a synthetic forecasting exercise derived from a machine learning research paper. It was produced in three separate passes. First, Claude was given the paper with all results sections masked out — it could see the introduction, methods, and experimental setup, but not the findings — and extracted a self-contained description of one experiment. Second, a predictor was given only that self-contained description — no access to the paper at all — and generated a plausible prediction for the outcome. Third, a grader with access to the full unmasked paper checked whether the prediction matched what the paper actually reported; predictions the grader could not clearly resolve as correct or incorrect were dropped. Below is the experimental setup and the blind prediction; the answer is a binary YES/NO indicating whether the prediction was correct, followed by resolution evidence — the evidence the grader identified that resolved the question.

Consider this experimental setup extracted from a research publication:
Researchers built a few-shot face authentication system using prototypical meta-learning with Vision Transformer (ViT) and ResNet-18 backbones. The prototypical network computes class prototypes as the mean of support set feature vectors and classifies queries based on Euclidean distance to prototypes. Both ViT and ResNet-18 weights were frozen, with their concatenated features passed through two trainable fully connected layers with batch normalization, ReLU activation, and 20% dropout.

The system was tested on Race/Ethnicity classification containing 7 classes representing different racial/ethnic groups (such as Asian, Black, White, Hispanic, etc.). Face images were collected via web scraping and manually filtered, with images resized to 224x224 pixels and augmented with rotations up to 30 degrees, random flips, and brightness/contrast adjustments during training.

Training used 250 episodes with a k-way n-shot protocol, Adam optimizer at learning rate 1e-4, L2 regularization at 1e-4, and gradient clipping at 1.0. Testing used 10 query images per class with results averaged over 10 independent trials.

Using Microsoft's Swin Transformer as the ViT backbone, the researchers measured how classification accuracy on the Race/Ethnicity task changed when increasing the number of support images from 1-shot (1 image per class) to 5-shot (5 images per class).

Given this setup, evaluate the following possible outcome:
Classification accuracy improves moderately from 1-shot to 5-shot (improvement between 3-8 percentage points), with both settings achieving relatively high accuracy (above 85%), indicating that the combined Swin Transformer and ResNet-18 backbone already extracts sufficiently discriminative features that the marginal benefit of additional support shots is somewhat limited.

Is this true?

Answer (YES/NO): NO